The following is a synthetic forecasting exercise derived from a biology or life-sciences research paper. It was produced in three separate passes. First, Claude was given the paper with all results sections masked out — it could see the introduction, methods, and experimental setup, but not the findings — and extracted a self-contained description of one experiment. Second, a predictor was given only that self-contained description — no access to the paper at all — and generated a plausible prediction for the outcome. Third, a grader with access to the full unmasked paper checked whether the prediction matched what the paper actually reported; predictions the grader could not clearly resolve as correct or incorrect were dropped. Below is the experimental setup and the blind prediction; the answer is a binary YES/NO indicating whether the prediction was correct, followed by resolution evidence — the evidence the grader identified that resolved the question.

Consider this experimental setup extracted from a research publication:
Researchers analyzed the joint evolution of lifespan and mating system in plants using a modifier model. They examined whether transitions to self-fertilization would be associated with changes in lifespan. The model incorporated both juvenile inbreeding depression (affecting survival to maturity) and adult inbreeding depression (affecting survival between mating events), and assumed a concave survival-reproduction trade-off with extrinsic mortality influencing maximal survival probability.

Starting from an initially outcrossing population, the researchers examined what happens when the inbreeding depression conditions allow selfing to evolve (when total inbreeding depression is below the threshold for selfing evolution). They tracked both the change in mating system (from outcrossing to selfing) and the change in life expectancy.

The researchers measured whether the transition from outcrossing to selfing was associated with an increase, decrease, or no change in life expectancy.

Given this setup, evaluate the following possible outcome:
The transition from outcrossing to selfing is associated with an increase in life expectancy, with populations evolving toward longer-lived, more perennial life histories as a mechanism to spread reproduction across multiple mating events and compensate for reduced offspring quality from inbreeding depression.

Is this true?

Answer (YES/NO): NO